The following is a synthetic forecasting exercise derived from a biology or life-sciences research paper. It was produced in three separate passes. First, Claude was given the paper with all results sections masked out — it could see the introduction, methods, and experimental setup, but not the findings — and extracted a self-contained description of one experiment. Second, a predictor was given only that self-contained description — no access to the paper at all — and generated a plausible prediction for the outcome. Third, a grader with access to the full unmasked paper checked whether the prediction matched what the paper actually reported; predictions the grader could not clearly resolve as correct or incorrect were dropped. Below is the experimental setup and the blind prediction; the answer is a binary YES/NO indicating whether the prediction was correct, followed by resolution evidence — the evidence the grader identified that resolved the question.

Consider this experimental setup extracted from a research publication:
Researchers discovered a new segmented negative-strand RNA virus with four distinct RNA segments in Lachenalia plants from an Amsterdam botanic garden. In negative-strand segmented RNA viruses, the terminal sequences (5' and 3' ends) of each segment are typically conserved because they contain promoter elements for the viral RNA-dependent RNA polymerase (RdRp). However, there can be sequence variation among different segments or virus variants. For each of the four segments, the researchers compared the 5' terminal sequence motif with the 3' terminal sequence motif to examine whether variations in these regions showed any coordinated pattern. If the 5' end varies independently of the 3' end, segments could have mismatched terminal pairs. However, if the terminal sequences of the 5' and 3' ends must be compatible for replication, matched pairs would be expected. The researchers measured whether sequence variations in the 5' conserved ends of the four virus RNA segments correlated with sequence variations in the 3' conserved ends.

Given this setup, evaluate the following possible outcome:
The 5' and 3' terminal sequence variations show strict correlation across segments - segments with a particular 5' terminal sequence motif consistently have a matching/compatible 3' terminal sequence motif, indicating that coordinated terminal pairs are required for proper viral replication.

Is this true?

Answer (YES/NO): YES